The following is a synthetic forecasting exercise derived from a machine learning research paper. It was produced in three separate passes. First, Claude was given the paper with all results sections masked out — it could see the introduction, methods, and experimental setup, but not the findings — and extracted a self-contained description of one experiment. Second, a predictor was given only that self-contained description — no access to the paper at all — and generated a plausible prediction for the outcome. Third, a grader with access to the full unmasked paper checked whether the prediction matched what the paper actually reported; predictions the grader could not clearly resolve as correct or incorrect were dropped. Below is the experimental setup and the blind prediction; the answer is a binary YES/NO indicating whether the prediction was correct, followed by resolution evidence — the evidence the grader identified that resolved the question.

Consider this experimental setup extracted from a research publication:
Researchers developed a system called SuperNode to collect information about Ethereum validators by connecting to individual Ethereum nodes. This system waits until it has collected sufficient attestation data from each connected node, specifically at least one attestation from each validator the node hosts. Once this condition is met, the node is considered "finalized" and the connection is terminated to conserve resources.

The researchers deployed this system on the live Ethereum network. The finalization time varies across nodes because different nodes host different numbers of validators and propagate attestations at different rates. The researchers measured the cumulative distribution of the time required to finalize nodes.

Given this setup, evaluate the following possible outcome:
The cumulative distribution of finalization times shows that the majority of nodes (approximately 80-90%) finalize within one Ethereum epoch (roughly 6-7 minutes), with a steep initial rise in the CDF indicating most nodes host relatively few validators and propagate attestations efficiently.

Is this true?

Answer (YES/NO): NO